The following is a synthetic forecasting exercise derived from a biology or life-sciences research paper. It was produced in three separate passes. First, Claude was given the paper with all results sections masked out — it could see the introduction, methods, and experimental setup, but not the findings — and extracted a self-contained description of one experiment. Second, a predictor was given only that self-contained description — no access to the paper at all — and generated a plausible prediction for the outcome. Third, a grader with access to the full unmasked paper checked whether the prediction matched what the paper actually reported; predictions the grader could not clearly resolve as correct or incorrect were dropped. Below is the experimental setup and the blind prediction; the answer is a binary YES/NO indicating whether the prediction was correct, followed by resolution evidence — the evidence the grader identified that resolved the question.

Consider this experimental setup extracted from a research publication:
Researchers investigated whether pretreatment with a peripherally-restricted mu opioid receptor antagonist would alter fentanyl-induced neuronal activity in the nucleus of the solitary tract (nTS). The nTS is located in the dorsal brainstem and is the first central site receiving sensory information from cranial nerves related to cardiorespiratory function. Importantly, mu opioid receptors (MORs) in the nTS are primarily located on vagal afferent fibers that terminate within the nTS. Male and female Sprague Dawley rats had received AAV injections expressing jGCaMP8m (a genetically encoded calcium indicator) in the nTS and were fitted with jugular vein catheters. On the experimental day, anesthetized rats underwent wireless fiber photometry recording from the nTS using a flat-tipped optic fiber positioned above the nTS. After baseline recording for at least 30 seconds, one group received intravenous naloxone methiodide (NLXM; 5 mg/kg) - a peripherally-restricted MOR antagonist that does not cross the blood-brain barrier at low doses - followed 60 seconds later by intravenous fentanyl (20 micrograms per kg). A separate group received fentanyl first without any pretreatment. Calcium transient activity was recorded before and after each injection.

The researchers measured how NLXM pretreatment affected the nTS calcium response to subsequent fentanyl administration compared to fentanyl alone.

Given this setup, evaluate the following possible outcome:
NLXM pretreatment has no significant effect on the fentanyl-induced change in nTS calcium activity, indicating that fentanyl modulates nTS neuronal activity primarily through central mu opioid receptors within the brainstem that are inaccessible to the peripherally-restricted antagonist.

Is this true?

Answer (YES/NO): NO